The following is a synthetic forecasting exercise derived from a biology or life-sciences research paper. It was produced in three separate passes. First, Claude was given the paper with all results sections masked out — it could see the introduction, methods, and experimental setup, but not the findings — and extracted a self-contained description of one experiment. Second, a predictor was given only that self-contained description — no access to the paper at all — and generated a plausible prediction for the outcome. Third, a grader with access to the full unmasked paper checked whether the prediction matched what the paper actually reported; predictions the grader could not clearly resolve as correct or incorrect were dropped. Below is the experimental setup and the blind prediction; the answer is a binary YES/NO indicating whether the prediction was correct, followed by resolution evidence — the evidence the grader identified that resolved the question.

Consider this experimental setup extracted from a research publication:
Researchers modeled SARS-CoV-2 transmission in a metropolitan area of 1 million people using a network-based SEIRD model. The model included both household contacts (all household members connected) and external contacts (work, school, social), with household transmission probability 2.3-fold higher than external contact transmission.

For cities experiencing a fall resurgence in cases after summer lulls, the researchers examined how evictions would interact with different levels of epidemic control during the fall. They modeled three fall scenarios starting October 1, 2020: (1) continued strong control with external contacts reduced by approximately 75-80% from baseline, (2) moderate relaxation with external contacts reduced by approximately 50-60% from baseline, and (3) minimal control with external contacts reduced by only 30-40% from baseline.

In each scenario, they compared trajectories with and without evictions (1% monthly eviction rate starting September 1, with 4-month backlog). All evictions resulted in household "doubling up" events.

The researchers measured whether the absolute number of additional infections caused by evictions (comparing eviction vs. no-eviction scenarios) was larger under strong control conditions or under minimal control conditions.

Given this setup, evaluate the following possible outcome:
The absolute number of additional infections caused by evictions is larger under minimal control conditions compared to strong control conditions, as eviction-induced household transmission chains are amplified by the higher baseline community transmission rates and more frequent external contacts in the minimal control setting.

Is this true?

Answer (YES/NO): YES